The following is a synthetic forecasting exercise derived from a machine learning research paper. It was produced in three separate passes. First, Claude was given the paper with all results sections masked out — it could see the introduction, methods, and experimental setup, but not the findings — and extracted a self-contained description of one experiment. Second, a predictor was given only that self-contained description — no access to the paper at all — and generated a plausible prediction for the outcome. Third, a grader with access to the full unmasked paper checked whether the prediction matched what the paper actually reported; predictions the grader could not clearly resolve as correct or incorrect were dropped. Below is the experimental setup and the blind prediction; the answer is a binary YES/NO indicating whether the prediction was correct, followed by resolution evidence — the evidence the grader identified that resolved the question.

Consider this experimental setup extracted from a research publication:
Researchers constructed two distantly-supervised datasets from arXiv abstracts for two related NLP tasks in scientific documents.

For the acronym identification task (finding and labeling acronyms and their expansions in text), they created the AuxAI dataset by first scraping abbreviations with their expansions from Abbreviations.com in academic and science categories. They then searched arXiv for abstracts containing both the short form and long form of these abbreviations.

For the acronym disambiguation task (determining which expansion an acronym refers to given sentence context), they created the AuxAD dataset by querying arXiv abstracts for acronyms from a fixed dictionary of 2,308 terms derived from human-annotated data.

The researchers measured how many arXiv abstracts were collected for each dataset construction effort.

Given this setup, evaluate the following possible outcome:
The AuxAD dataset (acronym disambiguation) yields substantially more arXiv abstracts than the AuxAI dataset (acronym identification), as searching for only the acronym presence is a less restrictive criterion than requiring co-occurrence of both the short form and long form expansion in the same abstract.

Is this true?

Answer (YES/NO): NO